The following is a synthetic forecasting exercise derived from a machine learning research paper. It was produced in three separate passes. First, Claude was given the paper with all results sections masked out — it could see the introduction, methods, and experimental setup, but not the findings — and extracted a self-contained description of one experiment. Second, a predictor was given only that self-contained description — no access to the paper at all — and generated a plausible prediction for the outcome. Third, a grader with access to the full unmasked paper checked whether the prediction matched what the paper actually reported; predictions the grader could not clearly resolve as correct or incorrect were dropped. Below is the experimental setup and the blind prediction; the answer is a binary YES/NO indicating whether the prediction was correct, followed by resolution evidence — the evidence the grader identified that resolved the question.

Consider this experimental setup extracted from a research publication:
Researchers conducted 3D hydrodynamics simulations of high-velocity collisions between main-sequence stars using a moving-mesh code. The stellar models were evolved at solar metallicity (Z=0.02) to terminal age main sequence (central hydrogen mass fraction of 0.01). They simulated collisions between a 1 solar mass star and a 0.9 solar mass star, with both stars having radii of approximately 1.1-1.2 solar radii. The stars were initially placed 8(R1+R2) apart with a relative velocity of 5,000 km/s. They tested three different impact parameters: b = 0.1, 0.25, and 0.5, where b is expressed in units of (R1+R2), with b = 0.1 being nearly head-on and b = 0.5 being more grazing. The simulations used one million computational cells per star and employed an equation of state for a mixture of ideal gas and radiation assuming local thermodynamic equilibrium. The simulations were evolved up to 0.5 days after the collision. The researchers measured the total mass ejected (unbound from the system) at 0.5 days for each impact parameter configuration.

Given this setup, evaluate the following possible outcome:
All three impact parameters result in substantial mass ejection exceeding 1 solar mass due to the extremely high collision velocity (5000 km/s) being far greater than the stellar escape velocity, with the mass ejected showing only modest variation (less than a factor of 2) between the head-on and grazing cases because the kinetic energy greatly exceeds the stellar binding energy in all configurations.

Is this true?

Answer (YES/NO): NO